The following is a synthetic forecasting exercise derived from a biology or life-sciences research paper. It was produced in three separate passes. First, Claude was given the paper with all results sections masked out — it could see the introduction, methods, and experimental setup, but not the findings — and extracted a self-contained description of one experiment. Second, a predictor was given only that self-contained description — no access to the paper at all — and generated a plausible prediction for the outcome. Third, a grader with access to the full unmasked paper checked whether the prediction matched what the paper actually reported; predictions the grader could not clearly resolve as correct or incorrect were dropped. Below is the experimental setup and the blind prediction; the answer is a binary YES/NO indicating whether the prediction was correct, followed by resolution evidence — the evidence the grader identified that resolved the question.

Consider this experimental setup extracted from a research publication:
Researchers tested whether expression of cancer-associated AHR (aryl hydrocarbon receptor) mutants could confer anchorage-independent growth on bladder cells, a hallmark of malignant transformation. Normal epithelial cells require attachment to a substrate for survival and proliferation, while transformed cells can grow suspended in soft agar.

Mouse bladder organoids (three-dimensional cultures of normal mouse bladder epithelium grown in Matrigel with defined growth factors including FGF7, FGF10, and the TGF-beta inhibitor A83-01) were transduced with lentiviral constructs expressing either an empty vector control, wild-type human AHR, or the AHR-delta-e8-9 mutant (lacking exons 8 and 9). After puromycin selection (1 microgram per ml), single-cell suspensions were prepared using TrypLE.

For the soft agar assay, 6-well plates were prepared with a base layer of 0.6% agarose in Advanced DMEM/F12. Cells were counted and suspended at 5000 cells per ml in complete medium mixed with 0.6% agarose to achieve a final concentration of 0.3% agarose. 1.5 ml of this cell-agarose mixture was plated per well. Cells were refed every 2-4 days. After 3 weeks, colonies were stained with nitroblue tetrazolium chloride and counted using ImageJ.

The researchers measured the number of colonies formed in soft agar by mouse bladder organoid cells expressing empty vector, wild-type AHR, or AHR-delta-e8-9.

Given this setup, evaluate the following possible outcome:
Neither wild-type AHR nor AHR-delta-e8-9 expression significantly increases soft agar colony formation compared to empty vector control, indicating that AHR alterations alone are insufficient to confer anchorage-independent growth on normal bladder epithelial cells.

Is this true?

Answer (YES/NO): NO